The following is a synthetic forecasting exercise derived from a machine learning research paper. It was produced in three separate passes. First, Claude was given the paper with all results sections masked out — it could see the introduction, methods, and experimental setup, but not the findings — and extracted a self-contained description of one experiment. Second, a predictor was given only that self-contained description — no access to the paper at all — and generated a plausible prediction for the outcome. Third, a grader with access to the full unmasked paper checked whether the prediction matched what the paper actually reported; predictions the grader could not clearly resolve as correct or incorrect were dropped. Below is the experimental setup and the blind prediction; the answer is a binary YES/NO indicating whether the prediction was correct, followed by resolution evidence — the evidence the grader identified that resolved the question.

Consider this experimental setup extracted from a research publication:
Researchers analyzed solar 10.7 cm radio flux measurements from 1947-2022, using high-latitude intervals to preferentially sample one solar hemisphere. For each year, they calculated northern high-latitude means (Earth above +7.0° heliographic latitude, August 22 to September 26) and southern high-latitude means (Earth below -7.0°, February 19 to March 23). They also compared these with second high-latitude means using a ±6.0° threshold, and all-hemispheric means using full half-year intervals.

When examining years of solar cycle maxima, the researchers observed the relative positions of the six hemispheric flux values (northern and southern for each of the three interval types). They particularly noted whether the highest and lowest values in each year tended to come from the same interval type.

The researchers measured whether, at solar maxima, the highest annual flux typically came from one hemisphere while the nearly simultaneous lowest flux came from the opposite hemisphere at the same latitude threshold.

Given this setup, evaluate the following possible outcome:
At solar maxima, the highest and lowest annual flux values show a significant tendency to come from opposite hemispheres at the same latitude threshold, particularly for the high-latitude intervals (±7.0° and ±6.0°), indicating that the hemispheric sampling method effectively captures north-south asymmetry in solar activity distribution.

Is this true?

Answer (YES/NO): YES